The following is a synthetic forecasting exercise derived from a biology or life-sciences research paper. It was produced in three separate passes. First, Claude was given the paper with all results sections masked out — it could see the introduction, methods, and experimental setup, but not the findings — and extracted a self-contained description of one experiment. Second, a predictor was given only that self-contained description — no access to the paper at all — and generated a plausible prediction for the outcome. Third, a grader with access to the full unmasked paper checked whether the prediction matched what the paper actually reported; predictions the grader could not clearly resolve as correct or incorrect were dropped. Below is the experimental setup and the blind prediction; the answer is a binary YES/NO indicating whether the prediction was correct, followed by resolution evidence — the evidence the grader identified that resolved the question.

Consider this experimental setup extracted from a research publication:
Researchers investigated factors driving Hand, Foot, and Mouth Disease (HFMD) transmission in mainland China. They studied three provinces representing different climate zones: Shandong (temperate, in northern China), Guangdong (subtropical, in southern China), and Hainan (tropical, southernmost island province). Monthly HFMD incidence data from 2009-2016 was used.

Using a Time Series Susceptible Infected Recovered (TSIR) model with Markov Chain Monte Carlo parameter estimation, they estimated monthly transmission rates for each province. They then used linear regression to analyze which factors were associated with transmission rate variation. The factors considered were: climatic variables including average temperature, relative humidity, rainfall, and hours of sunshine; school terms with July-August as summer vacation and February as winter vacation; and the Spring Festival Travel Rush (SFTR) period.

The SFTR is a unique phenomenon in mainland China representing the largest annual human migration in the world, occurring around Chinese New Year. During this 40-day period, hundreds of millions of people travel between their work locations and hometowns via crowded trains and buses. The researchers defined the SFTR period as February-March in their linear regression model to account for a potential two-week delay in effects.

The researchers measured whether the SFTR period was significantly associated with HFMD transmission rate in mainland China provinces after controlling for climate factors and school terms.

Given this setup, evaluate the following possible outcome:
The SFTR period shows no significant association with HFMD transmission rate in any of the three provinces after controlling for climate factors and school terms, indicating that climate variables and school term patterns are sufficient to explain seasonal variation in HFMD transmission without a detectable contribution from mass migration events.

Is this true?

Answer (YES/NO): NO